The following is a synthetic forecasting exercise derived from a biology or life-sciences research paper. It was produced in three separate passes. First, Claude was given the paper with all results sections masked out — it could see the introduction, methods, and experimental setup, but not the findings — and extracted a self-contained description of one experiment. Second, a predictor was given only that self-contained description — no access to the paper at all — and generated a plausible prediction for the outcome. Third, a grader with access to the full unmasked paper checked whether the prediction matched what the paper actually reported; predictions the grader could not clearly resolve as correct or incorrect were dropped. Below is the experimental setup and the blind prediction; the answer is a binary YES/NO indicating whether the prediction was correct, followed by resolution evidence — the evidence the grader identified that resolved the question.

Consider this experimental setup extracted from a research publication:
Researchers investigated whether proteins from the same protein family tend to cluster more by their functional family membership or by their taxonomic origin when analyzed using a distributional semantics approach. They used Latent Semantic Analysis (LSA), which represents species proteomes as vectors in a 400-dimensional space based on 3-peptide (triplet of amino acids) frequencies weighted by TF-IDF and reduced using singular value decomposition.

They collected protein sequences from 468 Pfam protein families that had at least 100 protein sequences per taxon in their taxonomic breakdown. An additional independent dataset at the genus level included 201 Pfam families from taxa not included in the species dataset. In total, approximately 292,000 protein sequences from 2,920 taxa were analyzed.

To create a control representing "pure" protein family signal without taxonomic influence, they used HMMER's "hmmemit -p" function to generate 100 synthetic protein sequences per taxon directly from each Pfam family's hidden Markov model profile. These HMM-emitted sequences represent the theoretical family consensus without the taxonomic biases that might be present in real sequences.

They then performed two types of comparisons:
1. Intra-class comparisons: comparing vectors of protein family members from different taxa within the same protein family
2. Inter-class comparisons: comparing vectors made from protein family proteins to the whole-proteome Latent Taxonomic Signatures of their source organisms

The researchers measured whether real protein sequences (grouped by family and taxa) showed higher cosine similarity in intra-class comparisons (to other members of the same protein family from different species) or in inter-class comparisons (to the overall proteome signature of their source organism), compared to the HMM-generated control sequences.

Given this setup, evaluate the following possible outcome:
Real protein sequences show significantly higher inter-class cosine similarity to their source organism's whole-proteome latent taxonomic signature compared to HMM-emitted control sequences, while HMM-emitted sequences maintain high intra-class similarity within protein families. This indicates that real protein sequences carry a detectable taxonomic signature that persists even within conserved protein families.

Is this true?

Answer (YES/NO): YES